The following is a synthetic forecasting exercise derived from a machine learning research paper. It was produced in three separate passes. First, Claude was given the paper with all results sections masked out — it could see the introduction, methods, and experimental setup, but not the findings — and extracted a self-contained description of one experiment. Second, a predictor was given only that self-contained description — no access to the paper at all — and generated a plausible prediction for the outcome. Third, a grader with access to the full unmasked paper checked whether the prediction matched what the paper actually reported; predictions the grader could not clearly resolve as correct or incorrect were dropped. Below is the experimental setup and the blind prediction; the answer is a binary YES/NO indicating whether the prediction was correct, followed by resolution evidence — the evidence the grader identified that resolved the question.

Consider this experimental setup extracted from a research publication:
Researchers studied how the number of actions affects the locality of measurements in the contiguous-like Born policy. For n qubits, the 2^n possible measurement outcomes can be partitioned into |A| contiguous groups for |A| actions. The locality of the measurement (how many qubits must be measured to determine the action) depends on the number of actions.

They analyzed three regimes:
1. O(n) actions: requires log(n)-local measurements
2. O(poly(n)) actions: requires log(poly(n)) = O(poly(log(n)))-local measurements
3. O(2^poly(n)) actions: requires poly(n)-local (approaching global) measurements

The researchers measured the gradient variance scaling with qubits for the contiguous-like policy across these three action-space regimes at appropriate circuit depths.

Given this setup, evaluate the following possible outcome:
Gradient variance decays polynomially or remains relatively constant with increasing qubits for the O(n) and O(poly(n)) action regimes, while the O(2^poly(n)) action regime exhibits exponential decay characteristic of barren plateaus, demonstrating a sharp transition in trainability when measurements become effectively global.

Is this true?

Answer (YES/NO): NO